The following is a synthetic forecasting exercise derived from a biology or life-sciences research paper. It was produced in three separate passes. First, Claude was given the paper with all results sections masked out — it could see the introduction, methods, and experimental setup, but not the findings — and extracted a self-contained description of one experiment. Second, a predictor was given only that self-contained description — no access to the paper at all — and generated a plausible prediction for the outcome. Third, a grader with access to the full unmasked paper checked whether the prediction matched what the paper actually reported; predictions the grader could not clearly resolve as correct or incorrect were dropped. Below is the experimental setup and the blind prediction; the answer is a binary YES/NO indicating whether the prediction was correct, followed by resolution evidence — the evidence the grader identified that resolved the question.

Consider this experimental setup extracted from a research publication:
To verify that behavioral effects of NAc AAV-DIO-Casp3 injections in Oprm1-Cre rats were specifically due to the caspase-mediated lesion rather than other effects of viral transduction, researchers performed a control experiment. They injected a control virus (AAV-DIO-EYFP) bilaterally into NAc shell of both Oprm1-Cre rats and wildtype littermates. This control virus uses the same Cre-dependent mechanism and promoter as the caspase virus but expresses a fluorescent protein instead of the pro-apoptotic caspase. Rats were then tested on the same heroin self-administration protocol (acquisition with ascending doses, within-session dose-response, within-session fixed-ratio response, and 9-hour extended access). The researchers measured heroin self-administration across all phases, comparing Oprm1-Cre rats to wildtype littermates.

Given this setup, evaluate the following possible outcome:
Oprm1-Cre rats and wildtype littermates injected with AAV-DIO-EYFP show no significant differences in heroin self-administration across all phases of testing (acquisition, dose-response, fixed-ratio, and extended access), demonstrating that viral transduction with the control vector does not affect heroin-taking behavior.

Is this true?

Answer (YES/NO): YES